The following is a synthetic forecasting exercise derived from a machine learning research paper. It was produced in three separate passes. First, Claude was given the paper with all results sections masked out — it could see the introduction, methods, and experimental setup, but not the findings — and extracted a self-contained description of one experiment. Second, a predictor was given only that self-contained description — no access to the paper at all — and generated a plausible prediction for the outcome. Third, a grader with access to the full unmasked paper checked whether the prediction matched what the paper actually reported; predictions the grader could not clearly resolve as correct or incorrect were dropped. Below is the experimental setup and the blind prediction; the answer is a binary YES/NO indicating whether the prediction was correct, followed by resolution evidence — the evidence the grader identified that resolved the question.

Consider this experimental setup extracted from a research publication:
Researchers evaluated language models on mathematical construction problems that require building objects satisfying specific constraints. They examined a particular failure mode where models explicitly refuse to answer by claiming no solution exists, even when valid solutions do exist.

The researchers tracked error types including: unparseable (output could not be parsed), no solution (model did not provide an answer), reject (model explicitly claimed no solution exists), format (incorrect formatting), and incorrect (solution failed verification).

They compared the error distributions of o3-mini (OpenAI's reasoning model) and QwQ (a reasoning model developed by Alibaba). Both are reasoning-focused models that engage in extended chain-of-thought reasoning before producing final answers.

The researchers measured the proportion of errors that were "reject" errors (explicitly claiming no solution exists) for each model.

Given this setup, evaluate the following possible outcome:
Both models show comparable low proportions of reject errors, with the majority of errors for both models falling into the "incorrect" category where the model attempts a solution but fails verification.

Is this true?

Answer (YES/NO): NO